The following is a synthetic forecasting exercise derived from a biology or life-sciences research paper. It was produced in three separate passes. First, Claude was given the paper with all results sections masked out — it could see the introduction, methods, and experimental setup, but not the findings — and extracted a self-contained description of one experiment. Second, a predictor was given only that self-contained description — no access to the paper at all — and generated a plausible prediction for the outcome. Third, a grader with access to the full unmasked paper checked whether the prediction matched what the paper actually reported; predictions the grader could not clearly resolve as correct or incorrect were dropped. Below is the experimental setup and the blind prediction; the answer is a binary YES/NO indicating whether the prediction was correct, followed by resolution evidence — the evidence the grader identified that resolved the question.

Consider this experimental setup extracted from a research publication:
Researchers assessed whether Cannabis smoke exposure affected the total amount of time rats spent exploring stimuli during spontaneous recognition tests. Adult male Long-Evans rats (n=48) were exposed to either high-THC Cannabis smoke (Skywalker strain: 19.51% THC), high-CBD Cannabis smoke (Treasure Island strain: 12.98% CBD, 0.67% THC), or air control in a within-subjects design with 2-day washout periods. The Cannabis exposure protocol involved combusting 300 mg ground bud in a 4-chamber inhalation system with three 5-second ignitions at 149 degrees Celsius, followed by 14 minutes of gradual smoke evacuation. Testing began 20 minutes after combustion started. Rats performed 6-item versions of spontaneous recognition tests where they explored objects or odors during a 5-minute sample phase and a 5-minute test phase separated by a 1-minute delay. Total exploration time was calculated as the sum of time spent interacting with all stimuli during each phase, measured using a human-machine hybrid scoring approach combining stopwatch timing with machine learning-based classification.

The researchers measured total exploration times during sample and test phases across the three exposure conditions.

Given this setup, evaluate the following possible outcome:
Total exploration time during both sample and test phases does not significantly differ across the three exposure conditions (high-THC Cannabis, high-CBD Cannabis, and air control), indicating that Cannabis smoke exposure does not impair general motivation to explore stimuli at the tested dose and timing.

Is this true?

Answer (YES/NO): NO